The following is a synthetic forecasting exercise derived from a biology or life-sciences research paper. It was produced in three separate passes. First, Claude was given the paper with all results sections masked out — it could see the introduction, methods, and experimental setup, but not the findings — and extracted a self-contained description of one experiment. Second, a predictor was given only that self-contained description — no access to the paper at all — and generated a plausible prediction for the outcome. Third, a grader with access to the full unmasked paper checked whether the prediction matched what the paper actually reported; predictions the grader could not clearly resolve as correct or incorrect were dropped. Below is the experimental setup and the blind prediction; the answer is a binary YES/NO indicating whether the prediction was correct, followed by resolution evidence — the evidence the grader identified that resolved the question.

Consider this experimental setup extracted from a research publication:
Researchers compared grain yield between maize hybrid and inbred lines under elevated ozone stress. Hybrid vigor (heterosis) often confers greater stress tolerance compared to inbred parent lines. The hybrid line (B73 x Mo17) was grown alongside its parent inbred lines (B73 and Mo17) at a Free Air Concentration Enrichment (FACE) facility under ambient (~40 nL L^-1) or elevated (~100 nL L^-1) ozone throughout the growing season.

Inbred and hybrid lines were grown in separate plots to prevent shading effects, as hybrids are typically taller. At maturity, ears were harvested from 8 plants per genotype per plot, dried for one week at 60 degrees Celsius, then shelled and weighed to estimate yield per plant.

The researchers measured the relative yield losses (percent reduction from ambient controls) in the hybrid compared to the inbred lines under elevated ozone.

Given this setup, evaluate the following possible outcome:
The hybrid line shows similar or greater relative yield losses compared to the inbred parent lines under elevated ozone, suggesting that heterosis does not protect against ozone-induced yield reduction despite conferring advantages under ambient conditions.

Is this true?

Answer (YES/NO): YES